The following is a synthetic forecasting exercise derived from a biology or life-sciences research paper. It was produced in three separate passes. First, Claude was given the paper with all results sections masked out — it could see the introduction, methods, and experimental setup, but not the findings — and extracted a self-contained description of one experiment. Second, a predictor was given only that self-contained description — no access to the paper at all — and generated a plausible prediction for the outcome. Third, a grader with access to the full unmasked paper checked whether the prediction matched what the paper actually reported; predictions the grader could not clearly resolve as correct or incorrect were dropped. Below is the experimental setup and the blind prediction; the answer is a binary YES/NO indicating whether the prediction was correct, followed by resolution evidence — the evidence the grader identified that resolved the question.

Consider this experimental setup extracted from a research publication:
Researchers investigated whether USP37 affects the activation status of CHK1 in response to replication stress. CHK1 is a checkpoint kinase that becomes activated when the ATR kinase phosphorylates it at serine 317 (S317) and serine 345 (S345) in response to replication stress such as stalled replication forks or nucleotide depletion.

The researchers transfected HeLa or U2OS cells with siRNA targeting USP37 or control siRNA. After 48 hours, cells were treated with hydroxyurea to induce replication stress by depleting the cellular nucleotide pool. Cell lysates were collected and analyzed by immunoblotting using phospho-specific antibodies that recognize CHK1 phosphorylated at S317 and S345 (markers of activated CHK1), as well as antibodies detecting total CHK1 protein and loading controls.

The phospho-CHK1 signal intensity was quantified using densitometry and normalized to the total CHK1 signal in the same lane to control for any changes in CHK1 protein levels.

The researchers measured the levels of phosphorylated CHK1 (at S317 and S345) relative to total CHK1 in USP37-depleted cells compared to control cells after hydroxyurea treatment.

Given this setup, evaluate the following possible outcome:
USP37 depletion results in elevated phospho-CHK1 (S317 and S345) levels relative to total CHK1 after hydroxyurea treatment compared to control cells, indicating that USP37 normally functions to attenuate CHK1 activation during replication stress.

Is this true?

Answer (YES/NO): NO